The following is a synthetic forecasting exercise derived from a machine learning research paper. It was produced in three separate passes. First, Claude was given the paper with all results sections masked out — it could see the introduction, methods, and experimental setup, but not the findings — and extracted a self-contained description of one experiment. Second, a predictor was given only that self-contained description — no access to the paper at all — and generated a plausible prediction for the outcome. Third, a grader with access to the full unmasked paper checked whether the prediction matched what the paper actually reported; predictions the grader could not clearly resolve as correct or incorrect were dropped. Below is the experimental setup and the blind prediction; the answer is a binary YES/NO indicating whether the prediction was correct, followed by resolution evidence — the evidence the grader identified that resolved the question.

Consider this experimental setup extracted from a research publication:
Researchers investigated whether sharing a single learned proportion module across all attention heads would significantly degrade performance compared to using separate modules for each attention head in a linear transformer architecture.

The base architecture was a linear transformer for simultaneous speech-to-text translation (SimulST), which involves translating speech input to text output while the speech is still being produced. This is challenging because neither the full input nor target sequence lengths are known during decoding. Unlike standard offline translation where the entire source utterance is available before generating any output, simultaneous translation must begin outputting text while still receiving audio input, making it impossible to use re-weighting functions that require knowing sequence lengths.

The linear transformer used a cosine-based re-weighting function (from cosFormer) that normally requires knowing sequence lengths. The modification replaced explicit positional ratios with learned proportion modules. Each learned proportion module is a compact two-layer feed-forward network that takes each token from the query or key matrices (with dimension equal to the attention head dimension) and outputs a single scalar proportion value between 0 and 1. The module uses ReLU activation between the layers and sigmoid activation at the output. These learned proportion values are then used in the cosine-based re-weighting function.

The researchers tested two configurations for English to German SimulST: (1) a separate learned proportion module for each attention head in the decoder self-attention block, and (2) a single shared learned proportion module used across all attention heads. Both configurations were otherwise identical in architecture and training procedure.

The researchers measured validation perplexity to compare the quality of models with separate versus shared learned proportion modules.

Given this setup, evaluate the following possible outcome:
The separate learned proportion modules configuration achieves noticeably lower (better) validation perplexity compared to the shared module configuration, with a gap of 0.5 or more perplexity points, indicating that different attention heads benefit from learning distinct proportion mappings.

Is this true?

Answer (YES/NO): NO